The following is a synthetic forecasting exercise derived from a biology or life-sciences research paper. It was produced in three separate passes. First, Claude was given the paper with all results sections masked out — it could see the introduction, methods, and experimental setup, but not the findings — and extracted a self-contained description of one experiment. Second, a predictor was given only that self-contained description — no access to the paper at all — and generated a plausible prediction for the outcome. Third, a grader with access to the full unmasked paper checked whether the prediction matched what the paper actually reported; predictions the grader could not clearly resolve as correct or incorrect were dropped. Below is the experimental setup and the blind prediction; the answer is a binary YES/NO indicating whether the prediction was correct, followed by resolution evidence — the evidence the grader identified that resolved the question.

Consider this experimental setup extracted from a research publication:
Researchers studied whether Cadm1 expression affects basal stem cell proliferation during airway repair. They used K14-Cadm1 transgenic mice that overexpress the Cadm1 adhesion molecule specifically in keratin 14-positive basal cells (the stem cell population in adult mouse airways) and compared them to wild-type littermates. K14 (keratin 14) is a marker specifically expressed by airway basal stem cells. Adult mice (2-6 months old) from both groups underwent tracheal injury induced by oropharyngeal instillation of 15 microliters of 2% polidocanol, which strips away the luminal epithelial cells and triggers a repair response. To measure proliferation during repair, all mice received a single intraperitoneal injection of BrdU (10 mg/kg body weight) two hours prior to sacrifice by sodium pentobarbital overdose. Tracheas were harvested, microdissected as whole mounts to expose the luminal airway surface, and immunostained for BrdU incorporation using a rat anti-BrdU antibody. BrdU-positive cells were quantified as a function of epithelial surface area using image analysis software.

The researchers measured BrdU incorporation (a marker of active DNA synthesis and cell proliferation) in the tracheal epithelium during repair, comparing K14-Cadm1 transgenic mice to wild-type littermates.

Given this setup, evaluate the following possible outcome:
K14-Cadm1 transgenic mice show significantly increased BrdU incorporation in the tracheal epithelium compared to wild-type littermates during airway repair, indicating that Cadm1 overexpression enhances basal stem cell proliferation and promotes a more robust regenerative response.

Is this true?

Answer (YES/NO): NO